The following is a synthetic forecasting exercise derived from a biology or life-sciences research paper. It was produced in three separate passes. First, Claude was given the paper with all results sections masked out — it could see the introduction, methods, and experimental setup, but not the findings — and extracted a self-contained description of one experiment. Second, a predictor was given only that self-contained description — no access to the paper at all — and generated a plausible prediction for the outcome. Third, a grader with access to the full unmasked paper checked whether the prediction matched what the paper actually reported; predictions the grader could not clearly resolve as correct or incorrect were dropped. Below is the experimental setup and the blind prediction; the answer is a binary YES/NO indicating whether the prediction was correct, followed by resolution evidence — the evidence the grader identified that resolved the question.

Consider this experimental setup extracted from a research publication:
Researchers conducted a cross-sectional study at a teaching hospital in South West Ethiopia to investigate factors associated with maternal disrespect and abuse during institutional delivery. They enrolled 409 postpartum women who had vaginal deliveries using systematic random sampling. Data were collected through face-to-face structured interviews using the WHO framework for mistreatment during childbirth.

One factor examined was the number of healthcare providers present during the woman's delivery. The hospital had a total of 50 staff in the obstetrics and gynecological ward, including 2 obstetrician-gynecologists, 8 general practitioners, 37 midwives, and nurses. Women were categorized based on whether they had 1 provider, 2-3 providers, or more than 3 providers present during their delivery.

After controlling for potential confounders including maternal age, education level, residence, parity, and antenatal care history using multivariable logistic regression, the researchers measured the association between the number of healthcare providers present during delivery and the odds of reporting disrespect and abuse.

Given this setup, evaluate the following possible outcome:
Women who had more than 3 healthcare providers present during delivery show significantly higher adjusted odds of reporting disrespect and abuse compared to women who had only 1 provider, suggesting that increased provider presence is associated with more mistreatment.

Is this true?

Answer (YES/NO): YES